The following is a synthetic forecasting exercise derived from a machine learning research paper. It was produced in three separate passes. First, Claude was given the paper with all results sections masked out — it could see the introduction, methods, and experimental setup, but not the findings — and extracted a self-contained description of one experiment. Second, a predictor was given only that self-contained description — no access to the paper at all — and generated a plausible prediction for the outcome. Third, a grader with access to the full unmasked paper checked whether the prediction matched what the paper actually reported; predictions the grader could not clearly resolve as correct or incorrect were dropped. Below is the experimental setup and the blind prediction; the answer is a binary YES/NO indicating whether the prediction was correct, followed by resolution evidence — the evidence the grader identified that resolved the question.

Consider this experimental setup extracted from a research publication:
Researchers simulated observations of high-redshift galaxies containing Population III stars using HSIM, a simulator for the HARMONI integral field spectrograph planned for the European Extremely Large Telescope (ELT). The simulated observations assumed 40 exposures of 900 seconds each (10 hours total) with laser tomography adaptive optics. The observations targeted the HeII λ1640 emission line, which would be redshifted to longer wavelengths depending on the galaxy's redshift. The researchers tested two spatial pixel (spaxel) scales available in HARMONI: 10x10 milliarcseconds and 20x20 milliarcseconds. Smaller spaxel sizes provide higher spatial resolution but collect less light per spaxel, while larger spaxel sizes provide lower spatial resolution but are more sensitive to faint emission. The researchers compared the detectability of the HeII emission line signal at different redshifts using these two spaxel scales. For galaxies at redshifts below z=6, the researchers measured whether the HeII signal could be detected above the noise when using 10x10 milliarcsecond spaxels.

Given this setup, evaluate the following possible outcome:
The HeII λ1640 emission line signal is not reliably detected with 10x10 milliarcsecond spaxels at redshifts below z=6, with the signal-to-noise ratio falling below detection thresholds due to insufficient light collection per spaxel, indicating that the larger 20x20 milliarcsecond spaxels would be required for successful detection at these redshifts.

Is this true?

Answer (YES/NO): YES